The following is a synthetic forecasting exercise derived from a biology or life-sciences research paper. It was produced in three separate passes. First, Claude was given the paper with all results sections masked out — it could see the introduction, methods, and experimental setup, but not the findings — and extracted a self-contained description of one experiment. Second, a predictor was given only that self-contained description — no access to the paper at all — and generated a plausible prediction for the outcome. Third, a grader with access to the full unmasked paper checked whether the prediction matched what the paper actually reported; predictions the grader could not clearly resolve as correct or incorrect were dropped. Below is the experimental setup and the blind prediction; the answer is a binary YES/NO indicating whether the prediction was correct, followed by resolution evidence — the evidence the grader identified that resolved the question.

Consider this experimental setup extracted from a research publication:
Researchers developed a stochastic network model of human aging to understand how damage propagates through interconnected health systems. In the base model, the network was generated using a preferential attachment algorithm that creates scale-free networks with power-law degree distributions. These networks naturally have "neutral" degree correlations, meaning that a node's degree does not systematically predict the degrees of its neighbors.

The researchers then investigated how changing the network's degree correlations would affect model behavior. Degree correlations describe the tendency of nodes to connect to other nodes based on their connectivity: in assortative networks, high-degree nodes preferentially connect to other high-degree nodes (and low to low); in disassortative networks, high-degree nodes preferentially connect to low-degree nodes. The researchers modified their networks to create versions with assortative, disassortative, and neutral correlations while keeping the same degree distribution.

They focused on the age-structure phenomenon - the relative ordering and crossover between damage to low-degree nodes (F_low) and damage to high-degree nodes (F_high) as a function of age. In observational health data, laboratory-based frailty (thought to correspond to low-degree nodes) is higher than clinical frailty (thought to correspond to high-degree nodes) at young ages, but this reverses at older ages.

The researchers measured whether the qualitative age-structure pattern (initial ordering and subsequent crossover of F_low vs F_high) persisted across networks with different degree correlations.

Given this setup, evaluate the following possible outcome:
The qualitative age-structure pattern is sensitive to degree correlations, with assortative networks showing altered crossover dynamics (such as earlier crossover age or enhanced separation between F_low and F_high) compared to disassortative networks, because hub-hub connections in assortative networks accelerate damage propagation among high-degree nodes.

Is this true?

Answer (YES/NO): NO